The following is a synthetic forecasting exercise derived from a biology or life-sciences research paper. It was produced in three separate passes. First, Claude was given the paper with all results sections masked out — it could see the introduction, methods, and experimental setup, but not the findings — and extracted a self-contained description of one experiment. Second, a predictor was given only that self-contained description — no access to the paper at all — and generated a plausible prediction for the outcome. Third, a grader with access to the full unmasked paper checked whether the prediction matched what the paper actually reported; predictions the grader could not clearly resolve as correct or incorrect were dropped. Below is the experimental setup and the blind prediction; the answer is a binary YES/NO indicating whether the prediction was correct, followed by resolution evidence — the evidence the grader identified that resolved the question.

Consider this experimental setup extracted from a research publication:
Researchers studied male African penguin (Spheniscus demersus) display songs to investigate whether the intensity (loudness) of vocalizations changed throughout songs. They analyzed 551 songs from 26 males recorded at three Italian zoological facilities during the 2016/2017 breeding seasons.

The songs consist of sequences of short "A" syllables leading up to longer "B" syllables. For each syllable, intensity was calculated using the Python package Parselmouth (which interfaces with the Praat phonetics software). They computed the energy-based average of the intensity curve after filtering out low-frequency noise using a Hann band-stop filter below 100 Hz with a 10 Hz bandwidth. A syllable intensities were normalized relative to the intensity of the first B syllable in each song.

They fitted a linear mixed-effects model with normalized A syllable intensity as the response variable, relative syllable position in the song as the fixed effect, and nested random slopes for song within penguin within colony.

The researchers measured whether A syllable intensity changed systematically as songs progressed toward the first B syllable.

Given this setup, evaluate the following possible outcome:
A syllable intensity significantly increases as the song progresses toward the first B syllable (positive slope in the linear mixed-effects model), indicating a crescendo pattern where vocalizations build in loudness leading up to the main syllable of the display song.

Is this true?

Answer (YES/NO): YES